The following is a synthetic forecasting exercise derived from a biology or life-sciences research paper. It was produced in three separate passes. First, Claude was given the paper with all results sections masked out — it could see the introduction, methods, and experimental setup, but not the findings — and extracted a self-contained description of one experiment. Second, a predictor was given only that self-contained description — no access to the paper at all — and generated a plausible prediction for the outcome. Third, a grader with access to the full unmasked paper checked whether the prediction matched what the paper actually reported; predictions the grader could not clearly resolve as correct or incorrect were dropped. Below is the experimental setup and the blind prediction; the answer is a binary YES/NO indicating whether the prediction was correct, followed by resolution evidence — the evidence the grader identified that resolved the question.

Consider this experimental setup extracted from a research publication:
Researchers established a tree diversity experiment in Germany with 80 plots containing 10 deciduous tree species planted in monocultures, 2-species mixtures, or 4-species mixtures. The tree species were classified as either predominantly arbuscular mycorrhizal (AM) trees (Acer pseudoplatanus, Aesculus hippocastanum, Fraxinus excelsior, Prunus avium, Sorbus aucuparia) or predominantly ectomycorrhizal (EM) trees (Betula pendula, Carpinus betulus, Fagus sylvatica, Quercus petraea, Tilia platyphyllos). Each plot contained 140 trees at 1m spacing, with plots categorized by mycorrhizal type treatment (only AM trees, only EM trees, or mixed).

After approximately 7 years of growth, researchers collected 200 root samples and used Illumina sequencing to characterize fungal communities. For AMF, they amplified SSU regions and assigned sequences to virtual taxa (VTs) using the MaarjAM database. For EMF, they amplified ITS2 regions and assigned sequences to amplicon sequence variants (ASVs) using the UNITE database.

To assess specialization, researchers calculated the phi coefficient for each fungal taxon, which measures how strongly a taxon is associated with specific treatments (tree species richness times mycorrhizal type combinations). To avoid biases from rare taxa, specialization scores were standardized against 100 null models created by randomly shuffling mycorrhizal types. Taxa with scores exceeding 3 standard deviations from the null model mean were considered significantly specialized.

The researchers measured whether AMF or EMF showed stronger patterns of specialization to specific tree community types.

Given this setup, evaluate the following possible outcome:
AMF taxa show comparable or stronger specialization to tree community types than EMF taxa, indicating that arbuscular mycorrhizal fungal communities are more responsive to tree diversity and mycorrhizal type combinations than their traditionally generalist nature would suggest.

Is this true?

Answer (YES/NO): YES